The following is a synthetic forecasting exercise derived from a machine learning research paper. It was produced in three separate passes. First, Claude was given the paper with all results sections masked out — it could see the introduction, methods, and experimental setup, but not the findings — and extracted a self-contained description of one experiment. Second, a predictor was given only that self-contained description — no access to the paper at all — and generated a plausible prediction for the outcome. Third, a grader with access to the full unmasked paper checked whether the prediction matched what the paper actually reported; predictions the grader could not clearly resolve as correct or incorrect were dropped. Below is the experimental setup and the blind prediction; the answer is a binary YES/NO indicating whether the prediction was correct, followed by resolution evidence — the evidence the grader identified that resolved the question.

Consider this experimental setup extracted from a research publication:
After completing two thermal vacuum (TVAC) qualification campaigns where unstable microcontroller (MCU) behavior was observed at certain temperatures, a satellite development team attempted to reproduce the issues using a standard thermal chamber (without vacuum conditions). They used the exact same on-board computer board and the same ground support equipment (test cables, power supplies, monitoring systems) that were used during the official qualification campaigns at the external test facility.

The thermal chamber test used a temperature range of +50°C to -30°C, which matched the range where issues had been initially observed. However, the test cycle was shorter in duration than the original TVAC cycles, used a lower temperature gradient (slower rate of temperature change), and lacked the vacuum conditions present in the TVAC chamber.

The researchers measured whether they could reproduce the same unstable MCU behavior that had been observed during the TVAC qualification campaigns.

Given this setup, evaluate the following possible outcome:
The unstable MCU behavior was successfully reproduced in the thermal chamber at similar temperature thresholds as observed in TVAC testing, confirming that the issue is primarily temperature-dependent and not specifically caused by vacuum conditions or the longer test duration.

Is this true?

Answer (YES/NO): NO